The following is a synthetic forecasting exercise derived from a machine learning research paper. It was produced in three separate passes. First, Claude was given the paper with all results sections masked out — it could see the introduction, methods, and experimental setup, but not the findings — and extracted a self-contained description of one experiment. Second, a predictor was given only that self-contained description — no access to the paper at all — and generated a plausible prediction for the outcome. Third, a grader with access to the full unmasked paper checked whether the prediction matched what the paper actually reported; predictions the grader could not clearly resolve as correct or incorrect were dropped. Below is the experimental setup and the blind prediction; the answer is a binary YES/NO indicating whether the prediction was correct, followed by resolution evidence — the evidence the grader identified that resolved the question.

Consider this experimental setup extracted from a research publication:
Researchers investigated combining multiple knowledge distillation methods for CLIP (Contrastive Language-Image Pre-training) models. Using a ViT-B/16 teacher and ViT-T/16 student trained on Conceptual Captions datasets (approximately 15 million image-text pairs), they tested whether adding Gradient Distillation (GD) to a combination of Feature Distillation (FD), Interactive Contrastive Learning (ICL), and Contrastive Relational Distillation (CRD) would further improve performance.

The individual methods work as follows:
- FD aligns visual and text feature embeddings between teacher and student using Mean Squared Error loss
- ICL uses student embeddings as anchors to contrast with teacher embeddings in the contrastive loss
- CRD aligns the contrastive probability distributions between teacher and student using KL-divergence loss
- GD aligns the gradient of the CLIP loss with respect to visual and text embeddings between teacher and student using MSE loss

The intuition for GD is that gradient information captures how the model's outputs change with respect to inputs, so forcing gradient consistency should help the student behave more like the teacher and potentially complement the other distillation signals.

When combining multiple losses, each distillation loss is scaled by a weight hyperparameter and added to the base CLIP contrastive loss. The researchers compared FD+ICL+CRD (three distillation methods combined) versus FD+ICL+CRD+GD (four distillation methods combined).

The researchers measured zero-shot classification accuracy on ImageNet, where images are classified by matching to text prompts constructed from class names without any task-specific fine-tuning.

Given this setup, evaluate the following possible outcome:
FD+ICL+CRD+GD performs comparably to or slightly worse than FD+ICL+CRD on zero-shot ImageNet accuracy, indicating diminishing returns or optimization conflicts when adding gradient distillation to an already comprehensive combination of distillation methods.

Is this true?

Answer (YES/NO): YES